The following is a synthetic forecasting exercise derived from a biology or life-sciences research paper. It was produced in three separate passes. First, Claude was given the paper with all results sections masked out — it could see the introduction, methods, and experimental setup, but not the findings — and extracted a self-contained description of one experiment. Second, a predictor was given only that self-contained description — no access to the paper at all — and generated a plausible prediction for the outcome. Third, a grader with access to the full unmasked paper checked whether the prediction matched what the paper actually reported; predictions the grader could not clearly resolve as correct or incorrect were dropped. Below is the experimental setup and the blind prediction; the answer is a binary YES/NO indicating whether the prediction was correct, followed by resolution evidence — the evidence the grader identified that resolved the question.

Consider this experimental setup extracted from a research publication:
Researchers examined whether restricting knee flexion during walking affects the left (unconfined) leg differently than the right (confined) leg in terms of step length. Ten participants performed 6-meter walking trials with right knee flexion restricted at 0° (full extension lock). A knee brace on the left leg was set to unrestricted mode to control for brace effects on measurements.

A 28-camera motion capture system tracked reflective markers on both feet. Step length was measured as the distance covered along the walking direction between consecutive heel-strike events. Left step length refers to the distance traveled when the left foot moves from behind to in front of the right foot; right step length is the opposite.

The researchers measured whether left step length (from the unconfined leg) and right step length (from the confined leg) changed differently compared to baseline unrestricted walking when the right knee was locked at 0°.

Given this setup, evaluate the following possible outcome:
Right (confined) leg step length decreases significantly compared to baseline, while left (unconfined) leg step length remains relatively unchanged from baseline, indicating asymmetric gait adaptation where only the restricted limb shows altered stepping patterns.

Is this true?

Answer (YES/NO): NO